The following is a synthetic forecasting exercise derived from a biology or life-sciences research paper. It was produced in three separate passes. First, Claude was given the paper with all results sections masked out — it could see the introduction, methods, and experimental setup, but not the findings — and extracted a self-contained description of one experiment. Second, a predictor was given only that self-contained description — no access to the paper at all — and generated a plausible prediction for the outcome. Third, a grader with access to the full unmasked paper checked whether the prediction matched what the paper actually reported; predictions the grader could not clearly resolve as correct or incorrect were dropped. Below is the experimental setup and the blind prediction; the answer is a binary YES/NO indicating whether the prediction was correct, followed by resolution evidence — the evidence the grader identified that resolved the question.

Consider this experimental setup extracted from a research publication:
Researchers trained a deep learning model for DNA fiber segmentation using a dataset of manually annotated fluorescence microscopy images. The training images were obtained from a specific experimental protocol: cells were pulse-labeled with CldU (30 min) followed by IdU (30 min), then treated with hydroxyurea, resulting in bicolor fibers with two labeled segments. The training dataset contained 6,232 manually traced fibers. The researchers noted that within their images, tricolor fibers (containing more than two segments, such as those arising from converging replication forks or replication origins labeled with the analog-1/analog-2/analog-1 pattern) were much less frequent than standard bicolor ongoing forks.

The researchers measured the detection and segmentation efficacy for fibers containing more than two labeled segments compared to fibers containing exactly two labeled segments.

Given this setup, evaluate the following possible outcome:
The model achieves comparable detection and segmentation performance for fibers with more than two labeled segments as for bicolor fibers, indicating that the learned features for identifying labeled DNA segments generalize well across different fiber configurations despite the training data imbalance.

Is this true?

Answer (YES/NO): NO